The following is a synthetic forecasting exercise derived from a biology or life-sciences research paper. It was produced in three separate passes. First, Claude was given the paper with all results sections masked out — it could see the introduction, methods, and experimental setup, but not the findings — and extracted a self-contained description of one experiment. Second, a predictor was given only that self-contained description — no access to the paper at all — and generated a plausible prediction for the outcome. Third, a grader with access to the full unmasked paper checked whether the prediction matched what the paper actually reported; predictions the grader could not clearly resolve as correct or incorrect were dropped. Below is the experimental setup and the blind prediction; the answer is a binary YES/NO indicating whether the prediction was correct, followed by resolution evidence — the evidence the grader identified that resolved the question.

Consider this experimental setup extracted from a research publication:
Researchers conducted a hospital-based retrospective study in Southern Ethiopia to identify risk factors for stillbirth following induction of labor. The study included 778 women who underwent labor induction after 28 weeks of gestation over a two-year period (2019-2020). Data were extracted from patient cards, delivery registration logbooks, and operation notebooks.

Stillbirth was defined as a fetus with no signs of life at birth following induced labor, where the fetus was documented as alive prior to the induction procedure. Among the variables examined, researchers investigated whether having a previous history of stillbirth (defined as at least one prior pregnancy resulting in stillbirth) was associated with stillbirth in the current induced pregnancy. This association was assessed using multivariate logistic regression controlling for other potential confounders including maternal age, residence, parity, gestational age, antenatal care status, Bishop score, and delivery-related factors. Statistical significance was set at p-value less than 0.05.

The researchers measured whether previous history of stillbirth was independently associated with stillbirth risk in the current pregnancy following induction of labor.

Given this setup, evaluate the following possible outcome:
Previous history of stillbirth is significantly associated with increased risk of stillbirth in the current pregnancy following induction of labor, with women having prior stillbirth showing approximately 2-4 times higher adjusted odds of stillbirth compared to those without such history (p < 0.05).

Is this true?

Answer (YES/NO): NO